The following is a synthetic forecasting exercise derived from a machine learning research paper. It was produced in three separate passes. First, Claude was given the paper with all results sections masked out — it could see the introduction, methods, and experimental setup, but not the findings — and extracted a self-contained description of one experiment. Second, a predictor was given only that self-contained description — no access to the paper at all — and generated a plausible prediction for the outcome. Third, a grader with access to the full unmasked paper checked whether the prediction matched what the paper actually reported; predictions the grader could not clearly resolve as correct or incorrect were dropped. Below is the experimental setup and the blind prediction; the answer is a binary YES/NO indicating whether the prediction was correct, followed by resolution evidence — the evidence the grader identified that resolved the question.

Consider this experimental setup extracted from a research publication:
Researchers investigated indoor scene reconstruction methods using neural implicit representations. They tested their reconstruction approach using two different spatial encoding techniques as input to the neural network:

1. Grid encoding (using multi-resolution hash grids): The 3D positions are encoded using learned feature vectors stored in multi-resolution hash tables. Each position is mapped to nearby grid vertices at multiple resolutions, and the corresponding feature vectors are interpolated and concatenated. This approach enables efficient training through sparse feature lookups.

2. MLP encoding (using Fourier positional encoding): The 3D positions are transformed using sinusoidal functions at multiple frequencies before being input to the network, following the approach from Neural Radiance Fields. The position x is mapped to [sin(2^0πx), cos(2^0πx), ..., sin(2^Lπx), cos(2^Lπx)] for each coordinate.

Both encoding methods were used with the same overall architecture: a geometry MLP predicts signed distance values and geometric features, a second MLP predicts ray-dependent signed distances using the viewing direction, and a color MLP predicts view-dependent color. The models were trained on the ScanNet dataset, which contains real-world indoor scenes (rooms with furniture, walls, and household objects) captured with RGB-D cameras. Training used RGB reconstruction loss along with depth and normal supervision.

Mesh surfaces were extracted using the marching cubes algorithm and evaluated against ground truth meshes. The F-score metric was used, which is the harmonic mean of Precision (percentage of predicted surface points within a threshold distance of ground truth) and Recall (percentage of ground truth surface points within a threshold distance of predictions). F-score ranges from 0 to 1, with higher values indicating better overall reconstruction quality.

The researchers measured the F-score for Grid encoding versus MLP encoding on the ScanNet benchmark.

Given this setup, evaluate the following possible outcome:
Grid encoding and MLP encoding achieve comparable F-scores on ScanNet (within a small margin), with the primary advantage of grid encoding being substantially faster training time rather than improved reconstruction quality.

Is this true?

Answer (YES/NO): NO